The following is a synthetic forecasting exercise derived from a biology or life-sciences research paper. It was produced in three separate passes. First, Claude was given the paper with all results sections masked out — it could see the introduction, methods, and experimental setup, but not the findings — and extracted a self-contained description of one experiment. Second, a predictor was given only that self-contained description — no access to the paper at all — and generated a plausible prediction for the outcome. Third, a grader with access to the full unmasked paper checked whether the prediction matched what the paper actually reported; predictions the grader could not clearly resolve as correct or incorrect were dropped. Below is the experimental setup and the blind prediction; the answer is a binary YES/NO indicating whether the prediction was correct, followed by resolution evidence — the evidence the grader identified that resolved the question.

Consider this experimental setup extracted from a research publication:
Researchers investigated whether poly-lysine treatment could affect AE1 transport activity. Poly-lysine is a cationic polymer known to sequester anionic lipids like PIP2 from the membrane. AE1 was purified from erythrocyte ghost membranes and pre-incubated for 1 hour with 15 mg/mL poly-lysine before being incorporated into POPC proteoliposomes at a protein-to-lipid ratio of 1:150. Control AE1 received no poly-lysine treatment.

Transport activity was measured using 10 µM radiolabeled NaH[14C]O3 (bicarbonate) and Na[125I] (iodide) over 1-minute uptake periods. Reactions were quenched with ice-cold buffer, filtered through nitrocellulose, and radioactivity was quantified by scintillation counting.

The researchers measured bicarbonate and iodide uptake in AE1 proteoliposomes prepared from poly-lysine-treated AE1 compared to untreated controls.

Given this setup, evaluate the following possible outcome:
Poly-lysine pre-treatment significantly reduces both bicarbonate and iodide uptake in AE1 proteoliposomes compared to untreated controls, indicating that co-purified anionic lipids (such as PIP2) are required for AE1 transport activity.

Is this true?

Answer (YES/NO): NO